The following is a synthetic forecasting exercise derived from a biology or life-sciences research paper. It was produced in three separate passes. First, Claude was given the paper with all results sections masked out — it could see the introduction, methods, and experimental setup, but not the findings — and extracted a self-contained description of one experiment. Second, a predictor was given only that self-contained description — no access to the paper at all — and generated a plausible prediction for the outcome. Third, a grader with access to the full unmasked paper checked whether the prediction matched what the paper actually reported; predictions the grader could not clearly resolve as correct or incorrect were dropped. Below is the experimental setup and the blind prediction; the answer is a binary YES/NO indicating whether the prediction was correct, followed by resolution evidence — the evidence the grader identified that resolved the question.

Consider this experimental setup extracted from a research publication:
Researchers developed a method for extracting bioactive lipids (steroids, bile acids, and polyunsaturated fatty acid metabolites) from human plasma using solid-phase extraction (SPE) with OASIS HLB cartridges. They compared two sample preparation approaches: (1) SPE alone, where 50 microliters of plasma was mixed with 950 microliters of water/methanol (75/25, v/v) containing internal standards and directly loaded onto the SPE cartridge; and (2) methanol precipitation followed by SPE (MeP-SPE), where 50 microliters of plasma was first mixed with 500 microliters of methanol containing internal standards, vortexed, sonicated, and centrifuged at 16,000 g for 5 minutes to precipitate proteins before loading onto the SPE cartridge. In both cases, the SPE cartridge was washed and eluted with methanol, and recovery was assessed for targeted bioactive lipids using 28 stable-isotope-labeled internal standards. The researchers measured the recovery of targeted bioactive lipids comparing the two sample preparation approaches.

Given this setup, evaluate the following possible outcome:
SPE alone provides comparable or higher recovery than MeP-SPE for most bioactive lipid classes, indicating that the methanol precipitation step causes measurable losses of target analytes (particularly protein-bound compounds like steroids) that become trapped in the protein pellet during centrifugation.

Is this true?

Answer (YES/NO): NO